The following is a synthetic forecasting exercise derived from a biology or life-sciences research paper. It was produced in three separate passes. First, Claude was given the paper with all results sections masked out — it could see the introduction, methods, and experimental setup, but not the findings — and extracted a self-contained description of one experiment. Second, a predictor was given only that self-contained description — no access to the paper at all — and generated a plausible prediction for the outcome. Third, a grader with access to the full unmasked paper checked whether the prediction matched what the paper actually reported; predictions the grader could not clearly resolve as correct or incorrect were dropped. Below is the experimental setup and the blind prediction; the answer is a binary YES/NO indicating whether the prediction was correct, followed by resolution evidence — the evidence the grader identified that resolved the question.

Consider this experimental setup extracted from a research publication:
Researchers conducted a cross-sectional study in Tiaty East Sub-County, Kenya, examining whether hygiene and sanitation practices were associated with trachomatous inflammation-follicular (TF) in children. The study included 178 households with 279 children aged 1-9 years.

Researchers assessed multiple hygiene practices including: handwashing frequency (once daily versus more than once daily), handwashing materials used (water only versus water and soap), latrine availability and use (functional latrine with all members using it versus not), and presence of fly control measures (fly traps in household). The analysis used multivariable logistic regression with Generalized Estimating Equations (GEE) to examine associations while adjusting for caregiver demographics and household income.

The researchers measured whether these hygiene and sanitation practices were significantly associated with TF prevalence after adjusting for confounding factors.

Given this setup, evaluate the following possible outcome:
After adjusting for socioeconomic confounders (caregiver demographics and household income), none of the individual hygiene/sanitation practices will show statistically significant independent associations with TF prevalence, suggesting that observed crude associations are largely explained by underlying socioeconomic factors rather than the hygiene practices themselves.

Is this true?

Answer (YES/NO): NO